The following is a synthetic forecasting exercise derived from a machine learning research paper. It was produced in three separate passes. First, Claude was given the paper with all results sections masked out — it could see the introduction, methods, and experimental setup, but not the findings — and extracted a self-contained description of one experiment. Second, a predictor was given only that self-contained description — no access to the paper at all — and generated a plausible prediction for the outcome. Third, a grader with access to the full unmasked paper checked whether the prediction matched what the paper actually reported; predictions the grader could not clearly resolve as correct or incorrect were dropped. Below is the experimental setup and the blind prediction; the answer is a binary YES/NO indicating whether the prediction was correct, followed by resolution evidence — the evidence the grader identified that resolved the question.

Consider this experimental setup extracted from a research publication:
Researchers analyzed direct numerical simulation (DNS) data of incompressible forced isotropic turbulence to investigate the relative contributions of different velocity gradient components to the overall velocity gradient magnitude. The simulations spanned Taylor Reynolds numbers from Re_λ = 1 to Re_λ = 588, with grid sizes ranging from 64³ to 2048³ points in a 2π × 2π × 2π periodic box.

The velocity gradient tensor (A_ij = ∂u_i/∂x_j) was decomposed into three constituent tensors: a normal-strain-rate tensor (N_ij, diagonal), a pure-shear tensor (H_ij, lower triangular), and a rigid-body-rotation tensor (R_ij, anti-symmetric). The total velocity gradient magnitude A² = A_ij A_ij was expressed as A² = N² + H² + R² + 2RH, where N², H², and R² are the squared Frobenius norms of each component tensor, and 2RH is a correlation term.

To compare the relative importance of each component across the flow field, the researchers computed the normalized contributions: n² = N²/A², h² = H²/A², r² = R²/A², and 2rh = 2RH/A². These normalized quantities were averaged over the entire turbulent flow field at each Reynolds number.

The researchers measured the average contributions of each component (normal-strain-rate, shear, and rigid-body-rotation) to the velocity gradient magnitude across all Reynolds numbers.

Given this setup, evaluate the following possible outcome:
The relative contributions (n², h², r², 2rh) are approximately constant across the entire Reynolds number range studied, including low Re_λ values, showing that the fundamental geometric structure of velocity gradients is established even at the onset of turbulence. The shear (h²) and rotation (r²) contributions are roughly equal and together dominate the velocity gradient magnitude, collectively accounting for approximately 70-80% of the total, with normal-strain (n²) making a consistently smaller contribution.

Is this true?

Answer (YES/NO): NO